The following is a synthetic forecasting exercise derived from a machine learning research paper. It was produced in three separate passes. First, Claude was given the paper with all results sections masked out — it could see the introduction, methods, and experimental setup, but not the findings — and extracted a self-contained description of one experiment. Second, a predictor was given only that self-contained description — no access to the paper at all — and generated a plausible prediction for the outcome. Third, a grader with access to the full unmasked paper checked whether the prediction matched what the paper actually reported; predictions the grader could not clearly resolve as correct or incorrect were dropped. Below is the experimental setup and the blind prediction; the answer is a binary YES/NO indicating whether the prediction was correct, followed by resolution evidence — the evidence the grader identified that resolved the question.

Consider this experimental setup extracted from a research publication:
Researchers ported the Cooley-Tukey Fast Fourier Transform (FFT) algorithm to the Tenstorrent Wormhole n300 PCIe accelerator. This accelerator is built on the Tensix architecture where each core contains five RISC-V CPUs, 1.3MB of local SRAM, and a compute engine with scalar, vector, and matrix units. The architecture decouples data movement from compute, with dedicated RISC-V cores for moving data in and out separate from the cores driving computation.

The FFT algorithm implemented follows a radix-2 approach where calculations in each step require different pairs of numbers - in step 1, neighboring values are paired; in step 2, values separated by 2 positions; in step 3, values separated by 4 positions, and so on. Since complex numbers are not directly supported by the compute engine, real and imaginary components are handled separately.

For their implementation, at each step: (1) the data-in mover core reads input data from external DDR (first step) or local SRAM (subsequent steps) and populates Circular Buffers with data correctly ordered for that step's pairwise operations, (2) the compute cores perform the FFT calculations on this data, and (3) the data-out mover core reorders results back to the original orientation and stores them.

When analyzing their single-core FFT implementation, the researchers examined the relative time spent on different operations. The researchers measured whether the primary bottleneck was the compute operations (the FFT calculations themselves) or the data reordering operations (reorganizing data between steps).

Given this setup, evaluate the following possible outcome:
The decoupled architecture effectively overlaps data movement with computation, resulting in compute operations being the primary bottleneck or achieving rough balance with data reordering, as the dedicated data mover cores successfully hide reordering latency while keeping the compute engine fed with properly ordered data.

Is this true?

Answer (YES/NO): NO